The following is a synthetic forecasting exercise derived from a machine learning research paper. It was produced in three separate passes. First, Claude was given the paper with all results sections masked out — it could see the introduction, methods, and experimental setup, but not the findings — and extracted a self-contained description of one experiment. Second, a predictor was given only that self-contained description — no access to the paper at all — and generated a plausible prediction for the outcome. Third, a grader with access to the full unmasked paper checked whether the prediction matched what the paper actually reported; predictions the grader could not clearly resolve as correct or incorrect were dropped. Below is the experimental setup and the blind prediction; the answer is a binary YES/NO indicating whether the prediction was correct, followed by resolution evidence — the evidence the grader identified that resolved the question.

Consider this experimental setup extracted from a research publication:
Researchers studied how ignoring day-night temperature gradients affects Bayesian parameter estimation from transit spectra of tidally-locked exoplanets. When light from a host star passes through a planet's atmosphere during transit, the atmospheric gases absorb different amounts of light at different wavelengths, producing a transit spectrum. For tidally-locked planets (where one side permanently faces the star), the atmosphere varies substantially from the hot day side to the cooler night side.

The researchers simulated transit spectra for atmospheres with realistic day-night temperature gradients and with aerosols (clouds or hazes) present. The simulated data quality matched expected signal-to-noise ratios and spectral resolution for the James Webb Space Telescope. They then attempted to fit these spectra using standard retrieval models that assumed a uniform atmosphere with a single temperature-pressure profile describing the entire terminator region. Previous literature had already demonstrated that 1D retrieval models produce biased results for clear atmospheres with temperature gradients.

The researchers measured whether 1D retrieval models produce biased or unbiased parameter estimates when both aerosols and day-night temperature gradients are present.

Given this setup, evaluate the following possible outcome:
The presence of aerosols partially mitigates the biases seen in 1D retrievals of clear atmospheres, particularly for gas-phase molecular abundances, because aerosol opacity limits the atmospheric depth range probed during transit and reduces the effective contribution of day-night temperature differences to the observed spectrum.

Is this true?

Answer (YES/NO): NO